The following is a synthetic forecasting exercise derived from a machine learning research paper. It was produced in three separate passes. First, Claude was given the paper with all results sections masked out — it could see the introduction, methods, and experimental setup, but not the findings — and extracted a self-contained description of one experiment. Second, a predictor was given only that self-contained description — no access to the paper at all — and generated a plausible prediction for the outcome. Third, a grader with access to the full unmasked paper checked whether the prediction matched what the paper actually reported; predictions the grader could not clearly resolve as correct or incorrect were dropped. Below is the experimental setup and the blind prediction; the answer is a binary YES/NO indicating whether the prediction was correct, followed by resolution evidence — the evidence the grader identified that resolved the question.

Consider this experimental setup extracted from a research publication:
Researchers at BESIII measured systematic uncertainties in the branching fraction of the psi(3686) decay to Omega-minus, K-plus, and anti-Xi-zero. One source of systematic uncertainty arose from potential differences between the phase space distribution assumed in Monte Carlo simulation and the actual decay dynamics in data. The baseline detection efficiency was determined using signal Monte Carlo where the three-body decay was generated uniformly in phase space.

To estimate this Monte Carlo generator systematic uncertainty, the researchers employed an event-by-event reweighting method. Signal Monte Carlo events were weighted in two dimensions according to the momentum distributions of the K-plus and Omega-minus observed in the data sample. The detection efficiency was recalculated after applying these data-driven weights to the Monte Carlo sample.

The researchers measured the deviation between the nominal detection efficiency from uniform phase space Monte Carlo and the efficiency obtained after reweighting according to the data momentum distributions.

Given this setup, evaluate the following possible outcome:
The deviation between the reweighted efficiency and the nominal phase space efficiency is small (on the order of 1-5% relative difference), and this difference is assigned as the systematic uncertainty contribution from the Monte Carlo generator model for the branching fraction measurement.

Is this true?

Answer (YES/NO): YES